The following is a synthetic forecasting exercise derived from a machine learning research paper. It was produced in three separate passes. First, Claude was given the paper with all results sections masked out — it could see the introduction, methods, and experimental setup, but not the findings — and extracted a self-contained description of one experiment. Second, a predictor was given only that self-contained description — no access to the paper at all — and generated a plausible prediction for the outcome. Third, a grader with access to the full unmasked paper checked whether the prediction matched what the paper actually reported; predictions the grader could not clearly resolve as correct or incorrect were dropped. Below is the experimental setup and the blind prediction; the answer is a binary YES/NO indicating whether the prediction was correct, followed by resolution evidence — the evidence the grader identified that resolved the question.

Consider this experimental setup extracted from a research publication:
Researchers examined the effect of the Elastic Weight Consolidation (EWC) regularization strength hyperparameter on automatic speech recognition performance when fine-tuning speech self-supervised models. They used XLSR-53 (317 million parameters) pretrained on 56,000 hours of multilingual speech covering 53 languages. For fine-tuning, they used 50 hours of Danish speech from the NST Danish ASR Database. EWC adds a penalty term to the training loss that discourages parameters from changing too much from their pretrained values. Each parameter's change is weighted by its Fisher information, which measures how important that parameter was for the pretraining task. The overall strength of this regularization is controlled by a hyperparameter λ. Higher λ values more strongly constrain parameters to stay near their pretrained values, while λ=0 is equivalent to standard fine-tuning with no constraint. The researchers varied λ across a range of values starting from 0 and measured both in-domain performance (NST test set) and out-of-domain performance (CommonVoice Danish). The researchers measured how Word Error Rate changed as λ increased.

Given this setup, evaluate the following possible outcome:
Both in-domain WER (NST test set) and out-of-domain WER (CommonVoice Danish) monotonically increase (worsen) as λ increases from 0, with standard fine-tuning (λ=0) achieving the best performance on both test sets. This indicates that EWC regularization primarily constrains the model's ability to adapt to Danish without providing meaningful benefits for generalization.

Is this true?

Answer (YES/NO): NO